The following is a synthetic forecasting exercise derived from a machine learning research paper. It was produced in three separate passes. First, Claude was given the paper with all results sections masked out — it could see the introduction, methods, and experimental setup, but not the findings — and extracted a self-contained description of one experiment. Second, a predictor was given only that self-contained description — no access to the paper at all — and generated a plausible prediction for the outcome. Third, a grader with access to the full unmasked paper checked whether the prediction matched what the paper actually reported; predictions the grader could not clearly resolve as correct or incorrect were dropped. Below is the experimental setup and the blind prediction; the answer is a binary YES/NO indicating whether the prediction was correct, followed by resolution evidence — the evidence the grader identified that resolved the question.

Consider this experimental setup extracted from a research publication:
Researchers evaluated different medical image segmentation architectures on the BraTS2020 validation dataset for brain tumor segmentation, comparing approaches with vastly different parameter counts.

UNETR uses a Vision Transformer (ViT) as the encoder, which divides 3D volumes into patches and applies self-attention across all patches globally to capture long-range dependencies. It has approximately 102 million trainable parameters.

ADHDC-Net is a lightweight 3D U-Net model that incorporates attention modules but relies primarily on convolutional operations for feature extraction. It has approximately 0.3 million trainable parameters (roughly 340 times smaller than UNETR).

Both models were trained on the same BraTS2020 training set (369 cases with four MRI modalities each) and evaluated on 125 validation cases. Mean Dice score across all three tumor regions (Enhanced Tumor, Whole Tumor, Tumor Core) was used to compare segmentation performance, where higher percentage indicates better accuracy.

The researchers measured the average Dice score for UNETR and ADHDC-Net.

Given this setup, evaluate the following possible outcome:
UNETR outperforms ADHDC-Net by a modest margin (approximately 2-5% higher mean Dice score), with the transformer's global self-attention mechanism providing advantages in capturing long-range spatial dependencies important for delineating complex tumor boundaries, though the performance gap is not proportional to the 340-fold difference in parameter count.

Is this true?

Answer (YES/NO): NO